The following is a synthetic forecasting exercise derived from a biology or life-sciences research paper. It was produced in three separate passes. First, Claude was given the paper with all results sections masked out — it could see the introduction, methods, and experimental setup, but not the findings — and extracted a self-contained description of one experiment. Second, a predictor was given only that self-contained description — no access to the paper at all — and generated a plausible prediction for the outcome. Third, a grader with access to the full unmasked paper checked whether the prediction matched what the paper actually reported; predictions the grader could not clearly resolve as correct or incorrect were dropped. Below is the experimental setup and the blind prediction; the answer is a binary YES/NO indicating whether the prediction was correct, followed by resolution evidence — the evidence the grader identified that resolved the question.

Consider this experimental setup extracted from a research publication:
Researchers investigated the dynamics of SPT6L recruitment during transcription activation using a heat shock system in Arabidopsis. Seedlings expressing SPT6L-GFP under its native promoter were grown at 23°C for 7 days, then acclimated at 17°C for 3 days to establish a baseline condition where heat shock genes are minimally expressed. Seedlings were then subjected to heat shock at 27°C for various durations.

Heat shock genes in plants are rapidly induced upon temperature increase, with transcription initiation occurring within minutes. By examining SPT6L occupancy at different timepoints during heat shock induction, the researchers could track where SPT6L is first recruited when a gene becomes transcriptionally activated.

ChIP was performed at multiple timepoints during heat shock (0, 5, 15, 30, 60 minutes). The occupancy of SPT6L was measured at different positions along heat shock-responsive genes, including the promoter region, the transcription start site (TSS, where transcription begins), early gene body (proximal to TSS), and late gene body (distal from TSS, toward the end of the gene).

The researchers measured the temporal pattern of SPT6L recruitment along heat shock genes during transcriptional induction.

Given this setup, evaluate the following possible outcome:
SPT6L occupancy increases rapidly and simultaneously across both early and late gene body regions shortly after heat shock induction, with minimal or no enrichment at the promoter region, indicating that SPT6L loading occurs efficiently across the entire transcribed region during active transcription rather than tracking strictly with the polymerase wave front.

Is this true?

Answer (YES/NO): NO